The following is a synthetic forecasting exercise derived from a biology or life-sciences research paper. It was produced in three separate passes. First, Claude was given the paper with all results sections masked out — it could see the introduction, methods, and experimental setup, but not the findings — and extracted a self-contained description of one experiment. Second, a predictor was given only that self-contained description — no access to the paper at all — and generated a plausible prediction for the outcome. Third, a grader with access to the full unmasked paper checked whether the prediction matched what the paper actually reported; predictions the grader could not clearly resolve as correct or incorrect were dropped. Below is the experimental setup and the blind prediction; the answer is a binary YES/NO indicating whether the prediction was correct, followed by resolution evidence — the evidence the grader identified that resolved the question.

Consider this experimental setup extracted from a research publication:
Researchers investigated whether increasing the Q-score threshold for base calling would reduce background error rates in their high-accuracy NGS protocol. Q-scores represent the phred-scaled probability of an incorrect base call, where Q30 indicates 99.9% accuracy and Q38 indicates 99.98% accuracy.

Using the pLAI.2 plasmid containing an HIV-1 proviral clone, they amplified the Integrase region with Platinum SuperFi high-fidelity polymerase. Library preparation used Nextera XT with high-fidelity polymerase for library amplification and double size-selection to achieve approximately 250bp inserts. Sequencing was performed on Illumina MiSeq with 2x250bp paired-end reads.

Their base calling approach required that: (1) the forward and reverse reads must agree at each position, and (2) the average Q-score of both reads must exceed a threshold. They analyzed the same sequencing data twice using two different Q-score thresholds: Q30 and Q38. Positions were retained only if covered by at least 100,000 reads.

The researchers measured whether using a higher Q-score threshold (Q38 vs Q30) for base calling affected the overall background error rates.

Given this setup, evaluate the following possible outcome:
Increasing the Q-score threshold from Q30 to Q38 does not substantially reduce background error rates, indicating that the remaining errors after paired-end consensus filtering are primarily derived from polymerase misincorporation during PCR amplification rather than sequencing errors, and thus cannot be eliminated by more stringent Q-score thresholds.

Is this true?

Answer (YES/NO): NO